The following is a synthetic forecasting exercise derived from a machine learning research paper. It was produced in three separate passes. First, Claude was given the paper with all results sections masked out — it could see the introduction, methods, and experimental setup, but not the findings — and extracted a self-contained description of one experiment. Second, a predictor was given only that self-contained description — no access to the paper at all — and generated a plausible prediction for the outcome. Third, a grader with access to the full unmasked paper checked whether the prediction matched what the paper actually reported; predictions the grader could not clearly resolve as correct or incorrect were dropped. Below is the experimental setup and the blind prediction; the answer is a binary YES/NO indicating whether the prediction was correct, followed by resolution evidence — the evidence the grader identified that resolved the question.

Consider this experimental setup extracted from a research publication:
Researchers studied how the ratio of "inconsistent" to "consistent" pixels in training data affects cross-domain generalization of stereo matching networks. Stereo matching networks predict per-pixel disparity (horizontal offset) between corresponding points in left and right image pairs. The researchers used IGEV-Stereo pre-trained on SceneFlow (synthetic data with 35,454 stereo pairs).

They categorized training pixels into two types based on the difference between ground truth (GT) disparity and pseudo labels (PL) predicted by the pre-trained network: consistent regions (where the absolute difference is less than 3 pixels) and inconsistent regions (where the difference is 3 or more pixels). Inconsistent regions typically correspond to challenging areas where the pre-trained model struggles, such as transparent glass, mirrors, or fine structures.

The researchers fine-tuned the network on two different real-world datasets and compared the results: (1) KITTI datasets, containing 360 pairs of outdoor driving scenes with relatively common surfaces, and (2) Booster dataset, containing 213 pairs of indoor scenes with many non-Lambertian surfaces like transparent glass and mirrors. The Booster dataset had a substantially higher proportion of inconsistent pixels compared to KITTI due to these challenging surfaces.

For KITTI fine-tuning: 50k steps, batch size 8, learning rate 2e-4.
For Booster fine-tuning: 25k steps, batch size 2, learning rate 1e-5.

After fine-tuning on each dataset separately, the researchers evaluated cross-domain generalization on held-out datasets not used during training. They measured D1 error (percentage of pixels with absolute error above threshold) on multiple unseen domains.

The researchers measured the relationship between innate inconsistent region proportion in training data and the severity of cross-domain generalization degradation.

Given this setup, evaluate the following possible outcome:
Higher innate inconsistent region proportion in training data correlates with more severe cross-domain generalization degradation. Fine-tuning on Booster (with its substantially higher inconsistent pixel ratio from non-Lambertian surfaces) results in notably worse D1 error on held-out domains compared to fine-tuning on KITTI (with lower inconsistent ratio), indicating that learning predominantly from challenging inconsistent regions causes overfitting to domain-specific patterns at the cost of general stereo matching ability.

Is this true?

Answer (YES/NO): YES